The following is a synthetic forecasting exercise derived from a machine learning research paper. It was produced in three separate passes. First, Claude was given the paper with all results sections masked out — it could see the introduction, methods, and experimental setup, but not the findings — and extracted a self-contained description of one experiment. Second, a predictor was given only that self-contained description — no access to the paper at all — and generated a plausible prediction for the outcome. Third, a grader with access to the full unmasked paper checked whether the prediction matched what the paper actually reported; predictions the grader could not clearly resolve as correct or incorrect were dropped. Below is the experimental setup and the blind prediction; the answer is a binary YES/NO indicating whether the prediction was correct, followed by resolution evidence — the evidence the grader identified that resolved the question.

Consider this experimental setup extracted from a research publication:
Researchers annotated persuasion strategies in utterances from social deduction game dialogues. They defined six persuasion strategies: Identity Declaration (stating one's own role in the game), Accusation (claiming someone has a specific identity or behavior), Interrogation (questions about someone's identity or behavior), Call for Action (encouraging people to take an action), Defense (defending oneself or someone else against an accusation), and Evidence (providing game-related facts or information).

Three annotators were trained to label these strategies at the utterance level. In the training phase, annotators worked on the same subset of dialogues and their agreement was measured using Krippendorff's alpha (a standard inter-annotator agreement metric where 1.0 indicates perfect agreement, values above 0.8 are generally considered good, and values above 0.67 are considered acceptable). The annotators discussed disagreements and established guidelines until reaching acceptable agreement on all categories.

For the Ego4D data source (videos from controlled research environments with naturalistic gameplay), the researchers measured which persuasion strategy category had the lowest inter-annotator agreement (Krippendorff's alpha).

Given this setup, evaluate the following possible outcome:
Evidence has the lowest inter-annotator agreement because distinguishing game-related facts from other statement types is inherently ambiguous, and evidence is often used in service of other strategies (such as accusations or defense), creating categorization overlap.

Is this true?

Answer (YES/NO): NO